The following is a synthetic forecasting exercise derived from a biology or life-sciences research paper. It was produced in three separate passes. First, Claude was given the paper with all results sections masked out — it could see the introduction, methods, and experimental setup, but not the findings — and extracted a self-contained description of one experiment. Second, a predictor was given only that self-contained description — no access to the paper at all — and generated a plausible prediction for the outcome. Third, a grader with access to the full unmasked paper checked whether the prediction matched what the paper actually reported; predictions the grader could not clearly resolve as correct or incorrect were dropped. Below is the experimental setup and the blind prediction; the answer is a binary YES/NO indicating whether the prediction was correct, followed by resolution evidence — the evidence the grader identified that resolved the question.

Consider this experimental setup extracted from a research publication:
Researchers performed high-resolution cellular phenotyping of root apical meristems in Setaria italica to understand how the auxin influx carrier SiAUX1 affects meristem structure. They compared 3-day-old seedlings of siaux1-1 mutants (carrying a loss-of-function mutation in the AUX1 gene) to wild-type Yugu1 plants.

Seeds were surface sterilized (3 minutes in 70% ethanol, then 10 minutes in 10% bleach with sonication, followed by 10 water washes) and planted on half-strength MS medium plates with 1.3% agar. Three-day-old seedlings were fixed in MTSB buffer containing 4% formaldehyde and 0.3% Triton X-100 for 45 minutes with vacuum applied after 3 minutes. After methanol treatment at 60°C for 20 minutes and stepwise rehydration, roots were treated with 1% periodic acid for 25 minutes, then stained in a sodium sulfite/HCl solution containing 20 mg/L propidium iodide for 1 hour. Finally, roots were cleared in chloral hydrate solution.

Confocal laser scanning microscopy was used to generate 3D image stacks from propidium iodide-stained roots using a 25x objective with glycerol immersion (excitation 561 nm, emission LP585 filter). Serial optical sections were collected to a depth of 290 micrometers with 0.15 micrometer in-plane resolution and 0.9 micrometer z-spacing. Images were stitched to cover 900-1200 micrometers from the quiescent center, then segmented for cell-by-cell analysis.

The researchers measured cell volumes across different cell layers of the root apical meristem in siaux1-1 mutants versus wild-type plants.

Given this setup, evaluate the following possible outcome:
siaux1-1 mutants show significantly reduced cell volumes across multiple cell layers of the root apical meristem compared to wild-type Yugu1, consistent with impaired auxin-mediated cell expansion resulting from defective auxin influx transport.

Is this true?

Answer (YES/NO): NO